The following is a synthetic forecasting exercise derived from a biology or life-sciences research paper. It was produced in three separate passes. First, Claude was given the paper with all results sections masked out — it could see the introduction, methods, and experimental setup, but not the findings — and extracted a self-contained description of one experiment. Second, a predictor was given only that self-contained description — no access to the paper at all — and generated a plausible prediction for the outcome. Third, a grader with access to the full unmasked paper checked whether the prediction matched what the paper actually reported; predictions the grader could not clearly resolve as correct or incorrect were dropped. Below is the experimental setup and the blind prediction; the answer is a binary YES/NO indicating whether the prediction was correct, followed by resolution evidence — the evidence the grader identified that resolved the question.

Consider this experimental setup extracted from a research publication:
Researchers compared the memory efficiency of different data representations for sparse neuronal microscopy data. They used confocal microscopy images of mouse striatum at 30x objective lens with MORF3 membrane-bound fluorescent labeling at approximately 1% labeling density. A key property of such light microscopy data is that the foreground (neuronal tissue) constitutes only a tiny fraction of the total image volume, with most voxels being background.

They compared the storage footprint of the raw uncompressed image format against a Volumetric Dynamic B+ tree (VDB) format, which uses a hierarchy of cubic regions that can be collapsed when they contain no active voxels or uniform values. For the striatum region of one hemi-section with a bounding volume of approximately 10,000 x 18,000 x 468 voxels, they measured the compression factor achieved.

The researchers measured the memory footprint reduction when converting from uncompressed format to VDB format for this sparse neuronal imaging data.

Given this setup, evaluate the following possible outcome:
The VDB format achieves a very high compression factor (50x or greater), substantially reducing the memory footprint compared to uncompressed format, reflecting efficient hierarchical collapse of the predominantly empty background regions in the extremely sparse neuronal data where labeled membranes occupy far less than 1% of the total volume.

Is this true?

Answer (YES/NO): YES